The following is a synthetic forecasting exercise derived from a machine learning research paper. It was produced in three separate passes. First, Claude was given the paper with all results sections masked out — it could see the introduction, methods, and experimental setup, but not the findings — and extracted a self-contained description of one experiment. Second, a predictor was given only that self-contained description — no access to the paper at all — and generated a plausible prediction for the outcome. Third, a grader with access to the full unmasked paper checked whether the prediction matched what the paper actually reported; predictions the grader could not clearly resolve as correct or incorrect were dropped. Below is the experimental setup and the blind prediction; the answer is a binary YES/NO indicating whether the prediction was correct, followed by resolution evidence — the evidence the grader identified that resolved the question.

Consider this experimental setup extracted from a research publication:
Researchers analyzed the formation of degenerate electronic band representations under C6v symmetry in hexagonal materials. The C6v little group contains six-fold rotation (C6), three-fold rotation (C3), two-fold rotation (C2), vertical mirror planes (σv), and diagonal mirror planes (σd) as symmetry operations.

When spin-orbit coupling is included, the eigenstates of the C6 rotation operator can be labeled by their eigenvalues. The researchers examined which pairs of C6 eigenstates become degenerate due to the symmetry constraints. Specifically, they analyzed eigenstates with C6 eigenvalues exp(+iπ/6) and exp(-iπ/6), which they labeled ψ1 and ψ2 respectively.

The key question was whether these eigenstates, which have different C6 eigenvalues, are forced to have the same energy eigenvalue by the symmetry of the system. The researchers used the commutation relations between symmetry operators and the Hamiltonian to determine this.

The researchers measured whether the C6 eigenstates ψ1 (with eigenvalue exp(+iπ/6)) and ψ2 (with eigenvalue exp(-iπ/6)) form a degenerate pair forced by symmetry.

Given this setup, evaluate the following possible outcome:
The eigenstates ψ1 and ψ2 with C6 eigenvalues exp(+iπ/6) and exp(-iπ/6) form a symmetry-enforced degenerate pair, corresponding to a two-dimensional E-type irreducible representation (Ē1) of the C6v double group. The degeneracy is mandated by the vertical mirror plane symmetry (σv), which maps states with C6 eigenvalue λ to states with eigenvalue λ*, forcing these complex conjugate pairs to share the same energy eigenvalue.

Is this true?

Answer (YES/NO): YES